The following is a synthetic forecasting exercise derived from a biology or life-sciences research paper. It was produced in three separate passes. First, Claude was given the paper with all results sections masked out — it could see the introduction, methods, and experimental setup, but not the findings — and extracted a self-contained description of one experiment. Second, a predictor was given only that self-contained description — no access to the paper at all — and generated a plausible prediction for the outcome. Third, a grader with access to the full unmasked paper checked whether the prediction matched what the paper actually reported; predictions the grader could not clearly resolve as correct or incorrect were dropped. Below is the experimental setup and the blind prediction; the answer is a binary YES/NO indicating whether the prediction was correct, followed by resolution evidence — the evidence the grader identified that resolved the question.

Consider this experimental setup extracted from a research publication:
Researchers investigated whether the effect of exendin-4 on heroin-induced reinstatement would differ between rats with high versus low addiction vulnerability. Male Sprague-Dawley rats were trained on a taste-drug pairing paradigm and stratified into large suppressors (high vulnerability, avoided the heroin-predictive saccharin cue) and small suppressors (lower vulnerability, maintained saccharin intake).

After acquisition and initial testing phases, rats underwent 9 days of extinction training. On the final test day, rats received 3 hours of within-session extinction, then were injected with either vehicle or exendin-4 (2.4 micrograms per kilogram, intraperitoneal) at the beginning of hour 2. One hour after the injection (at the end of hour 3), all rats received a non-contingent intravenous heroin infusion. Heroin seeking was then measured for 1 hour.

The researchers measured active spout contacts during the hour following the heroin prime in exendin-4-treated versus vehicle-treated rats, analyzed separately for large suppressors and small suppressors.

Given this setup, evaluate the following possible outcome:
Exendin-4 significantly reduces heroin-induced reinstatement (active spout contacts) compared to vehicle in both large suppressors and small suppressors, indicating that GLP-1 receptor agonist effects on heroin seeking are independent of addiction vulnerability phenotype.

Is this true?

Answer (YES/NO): YES